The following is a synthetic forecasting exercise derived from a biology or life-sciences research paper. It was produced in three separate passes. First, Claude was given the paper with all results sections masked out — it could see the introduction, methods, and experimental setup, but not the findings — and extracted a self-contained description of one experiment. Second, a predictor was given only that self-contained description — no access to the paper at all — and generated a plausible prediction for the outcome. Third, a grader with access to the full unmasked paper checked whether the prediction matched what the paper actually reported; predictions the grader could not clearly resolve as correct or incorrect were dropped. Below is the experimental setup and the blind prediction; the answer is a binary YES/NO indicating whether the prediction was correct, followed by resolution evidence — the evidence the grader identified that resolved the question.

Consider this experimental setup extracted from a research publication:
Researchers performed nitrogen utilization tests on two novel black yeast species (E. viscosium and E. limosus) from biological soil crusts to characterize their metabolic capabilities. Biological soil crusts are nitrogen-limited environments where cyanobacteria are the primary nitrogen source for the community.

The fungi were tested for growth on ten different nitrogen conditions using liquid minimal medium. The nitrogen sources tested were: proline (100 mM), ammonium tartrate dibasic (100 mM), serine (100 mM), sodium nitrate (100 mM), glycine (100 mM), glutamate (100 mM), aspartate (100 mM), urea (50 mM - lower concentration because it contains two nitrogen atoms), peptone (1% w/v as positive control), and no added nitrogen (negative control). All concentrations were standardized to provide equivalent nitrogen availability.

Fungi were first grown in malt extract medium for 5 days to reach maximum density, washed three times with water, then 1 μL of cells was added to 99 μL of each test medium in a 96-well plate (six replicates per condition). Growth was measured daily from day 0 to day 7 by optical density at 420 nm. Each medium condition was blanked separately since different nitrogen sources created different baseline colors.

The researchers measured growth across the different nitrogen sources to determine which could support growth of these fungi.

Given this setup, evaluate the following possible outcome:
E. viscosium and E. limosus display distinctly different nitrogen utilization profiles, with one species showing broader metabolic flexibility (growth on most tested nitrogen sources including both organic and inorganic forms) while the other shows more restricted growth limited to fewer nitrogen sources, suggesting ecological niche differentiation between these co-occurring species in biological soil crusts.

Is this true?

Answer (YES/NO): NO